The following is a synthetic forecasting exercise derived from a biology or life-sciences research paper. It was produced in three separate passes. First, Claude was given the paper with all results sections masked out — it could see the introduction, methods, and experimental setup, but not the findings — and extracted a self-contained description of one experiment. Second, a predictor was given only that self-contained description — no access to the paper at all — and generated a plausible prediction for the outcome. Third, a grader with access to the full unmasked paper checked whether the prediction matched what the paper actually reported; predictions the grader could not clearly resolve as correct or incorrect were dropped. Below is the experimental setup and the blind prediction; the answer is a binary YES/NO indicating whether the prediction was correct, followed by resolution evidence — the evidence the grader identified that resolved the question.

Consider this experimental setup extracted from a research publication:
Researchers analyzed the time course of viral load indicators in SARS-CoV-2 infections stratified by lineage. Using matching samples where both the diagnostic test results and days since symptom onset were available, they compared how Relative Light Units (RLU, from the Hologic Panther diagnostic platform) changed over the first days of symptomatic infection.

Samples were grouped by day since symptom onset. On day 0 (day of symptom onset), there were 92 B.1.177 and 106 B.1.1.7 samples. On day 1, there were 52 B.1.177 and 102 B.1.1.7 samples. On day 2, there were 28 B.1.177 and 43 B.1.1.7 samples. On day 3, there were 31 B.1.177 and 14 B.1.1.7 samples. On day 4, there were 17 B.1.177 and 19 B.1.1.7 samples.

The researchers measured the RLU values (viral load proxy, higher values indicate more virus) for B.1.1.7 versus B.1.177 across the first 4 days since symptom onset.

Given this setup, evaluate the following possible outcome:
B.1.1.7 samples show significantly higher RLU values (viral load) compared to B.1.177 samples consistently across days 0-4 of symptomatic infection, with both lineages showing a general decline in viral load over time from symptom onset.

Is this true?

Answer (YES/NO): NO